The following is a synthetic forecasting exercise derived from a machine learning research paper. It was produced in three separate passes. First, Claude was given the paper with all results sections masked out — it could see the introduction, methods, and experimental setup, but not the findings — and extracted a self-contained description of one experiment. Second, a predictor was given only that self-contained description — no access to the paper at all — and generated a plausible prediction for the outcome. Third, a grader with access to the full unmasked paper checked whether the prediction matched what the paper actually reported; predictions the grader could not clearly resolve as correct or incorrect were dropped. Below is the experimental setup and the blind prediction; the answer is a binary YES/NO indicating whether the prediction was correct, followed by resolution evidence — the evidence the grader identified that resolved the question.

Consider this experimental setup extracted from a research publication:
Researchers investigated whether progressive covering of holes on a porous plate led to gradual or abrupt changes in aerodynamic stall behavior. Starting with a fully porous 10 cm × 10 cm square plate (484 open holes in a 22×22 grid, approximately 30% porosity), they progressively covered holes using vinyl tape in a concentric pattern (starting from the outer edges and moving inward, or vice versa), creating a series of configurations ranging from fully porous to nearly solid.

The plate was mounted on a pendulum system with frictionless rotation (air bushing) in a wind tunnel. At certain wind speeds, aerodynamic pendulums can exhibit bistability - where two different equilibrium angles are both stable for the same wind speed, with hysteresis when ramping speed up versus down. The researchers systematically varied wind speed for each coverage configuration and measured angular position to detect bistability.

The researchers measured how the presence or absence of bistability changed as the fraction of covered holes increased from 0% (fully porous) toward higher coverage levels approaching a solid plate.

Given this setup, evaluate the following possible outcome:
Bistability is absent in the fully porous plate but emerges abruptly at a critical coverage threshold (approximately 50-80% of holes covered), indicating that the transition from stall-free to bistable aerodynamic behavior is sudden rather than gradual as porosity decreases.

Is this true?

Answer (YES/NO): NO